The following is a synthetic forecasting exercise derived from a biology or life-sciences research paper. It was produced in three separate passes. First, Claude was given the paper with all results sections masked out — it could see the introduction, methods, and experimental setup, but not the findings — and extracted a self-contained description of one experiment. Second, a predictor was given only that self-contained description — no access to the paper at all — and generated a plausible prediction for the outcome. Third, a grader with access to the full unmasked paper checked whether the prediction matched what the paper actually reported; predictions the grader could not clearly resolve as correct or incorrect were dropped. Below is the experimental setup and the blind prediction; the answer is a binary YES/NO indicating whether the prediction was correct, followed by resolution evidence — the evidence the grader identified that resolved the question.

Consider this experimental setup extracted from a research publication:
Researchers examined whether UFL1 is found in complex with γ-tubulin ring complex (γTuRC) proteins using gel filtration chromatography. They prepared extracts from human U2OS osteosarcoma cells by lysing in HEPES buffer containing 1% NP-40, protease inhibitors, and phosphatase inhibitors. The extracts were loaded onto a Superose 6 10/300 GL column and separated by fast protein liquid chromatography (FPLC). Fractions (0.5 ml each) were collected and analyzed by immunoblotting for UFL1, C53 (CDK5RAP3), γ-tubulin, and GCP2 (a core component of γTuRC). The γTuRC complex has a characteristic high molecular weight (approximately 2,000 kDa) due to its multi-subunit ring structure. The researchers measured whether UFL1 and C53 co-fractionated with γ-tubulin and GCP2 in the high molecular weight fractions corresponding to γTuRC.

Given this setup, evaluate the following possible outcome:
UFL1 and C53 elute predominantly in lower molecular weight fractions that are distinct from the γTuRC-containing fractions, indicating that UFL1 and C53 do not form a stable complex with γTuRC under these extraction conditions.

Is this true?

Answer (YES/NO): NO